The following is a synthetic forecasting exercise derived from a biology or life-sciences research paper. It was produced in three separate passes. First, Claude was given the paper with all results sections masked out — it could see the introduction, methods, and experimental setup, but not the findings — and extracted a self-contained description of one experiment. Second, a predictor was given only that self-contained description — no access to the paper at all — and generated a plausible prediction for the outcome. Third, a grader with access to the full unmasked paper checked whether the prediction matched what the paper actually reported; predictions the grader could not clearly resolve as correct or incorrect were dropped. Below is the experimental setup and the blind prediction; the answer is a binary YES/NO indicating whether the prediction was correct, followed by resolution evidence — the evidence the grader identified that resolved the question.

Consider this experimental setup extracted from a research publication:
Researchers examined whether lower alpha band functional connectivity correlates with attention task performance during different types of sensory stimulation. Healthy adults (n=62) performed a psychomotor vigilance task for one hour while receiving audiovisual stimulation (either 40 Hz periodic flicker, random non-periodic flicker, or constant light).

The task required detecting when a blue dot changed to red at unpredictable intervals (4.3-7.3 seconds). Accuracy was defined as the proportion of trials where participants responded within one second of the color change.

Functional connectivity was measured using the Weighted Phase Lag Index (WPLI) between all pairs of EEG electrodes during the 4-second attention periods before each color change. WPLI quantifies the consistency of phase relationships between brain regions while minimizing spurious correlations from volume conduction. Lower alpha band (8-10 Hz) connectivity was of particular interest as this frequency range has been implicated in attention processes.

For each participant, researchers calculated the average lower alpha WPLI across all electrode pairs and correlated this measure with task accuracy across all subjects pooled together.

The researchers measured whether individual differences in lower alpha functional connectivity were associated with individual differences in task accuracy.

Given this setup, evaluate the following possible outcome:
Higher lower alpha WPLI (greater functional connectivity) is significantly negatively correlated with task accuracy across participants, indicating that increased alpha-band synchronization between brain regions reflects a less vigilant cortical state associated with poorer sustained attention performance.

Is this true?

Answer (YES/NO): NO